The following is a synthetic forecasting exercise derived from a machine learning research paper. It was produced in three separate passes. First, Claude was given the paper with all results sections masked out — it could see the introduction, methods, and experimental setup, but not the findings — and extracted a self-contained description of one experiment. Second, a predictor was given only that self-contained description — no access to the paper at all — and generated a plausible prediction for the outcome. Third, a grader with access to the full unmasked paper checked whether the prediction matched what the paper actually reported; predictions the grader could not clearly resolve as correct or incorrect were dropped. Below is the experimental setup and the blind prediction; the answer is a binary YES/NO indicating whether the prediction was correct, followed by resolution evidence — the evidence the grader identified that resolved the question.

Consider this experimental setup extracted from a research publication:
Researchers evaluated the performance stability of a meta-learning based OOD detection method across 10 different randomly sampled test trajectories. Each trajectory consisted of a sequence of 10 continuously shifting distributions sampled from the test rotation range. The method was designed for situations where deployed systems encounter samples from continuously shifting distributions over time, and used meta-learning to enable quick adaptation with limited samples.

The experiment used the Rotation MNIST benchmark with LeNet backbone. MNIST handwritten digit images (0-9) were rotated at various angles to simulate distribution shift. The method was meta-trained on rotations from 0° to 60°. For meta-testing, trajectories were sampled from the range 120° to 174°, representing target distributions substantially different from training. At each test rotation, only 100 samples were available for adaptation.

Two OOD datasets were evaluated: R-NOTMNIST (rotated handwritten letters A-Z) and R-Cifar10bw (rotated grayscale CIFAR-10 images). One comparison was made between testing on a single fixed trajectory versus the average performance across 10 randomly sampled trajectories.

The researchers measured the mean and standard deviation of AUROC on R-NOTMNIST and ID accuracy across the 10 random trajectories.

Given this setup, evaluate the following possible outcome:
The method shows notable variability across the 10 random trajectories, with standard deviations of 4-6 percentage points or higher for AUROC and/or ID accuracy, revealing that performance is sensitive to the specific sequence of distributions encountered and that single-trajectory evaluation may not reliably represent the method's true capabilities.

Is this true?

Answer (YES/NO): NO